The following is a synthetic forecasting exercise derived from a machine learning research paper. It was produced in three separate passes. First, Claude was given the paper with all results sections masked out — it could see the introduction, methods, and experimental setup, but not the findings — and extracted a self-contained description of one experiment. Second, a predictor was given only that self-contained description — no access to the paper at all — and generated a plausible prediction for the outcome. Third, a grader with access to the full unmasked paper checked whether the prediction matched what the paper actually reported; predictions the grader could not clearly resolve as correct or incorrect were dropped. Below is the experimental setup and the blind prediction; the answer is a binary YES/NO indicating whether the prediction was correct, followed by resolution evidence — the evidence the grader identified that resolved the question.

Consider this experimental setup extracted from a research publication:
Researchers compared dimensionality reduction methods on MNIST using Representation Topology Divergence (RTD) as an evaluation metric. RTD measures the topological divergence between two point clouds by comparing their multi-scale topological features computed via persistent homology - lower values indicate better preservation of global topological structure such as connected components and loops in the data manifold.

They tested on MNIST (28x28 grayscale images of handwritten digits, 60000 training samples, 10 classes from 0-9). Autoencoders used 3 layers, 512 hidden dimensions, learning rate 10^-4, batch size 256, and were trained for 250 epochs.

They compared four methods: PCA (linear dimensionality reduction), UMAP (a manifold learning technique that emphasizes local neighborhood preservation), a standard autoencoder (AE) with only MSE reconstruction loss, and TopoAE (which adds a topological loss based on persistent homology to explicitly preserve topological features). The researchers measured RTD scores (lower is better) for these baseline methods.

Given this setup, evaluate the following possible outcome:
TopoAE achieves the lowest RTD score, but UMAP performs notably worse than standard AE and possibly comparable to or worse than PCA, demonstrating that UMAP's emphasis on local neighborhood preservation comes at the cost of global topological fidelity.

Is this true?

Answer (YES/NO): YES